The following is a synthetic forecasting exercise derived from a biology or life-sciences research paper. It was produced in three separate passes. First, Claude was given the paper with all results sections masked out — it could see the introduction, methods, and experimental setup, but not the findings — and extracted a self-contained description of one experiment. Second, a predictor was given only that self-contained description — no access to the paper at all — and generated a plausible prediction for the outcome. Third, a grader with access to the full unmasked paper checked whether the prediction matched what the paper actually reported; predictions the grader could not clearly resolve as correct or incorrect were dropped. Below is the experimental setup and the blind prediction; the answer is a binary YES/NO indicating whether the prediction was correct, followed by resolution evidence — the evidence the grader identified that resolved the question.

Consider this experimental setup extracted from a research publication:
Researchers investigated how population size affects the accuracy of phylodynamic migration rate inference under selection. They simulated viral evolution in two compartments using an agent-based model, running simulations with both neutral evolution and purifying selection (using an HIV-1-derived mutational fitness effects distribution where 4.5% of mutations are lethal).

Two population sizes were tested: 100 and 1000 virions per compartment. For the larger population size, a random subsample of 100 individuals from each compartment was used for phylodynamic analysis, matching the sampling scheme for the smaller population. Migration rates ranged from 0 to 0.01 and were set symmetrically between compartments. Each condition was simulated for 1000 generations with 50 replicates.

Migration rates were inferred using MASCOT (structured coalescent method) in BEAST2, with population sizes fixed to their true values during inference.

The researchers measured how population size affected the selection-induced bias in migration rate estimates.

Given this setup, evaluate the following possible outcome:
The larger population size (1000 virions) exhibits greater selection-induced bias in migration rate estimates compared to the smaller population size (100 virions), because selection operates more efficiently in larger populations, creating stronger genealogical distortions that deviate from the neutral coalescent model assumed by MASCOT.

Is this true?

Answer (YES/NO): NO